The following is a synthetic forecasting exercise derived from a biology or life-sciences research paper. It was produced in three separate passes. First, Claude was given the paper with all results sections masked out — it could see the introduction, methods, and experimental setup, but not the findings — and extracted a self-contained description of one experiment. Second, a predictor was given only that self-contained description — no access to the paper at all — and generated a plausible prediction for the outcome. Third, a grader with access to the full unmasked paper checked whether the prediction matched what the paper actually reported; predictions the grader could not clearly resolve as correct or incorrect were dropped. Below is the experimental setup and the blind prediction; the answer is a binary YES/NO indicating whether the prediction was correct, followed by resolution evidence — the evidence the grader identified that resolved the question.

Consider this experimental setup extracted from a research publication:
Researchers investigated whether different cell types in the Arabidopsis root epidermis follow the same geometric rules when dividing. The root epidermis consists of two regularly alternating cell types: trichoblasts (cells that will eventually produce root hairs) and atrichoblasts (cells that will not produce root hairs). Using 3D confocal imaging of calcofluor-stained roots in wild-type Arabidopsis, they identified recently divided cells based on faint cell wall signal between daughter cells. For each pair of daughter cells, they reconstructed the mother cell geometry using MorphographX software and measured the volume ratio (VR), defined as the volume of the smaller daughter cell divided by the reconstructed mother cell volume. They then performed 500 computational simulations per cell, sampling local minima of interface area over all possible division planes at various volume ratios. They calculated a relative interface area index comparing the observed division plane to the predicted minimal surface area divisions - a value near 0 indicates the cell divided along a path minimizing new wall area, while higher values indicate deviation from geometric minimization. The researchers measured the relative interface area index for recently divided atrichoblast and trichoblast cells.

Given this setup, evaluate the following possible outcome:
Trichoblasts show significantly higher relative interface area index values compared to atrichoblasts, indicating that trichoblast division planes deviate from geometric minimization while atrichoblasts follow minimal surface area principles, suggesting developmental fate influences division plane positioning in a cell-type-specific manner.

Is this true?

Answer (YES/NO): YES